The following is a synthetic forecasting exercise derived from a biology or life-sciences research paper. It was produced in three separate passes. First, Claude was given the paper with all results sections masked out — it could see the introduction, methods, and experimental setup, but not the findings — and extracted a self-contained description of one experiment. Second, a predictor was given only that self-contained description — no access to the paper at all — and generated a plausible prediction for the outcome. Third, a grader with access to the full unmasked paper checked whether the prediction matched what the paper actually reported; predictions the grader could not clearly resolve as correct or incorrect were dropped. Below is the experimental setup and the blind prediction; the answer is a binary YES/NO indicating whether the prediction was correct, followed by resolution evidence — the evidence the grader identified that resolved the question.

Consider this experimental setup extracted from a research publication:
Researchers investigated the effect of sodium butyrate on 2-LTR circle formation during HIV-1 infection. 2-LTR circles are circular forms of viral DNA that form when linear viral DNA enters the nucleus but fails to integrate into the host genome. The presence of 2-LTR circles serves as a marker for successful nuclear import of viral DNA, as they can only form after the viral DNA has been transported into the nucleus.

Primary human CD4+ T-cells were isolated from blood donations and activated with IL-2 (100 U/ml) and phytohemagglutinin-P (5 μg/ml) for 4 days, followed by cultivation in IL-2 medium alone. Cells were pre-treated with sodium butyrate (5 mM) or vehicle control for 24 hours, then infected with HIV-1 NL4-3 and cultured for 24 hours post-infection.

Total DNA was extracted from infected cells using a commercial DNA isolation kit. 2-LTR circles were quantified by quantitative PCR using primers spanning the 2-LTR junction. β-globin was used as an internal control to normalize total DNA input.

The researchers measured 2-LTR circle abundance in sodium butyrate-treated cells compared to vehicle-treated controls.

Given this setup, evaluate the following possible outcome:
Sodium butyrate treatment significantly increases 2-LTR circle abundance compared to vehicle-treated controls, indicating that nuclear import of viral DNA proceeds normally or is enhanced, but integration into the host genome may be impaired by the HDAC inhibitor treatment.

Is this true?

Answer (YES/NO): NO